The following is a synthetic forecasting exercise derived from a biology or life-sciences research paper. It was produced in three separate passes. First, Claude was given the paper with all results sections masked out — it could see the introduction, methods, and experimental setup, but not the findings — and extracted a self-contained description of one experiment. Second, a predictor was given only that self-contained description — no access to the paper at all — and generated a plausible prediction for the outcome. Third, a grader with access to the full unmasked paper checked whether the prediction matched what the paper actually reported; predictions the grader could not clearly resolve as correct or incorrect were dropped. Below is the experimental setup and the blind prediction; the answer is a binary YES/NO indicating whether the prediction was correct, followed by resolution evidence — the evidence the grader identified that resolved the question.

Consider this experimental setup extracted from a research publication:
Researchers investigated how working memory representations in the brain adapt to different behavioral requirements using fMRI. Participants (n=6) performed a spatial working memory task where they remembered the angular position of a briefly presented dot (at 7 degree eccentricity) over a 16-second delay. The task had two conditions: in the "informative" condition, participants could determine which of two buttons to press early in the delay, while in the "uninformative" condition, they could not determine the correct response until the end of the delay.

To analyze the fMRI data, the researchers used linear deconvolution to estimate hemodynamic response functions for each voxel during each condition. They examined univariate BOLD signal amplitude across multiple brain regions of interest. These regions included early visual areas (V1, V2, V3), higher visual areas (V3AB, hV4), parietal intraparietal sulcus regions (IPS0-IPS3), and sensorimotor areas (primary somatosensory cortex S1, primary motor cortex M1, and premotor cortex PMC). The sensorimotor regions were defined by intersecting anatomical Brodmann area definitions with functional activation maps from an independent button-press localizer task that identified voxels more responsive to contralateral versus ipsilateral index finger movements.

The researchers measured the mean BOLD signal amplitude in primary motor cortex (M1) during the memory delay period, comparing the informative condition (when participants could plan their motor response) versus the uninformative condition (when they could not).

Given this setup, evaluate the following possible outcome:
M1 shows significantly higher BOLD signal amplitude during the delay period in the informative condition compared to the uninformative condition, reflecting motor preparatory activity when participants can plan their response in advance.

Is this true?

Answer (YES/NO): YES